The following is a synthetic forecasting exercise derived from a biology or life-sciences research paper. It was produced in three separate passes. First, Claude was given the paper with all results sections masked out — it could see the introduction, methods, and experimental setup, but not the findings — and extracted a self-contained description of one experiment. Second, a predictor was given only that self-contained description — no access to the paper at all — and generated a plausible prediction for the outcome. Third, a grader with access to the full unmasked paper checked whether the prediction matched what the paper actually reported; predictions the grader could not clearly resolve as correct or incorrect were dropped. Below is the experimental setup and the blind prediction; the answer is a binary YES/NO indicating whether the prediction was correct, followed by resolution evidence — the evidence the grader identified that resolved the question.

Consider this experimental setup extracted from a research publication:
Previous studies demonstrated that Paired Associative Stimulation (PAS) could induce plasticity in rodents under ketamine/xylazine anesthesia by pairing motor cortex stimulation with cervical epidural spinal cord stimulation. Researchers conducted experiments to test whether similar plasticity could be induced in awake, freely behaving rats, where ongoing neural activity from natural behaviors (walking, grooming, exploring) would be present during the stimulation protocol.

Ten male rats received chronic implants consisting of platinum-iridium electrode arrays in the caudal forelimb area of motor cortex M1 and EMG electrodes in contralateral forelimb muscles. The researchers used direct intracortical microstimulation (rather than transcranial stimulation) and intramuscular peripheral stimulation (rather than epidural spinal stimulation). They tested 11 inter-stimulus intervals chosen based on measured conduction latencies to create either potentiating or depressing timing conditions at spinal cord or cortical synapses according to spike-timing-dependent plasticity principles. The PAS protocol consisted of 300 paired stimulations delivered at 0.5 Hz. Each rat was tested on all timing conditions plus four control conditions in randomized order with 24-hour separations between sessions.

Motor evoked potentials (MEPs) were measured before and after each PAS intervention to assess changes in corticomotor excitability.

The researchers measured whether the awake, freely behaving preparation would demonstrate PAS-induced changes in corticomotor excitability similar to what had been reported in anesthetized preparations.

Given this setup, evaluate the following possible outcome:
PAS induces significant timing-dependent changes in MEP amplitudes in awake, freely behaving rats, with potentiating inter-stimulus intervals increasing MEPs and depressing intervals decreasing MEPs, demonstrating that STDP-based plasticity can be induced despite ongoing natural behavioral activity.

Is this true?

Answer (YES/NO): NO